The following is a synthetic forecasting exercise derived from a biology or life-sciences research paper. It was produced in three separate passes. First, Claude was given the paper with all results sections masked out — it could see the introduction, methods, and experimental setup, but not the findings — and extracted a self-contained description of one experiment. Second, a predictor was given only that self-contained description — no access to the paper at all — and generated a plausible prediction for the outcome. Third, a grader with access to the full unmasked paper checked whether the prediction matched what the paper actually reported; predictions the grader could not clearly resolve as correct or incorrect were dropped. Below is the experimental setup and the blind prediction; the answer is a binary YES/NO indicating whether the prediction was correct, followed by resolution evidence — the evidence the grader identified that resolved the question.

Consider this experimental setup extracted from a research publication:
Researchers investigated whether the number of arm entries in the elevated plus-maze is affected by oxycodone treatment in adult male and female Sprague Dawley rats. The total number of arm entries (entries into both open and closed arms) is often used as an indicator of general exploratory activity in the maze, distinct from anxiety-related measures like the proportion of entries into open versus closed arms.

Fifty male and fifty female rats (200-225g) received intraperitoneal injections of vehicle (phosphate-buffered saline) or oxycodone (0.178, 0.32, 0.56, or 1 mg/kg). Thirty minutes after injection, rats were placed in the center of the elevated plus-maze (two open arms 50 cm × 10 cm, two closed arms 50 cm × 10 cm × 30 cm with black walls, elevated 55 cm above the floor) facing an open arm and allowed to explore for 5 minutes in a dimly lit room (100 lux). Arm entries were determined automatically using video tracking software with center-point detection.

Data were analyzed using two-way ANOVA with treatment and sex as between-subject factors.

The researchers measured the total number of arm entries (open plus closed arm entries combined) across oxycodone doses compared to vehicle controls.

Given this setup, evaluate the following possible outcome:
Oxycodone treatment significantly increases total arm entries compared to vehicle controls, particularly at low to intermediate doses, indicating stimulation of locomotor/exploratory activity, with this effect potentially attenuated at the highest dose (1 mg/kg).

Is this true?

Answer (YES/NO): NO